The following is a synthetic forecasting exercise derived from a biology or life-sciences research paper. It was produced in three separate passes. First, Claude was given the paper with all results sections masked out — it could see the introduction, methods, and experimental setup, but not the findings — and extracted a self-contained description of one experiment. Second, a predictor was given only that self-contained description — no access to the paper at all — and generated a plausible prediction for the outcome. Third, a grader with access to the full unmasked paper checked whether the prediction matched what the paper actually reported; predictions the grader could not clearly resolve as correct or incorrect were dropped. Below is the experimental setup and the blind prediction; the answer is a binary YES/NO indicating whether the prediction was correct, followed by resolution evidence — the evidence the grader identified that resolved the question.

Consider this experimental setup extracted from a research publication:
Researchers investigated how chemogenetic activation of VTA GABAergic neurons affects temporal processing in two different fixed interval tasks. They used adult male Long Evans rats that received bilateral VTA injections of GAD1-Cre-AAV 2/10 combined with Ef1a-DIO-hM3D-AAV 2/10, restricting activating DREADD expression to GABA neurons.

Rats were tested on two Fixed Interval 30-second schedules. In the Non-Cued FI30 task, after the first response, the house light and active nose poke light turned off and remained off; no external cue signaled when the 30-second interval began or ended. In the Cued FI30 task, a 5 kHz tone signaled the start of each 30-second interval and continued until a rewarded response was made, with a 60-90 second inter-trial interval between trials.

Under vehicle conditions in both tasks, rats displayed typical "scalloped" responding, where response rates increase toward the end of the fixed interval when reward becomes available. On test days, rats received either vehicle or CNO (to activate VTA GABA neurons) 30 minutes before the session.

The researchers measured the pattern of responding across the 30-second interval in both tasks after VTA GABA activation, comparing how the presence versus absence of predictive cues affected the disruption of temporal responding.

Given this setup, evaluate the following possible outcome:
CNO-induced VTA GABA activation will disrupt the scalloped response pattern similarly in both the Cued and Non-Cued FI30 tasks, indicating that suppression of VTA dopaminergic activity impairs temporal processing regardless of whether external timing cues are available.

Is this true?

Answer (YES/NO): NO